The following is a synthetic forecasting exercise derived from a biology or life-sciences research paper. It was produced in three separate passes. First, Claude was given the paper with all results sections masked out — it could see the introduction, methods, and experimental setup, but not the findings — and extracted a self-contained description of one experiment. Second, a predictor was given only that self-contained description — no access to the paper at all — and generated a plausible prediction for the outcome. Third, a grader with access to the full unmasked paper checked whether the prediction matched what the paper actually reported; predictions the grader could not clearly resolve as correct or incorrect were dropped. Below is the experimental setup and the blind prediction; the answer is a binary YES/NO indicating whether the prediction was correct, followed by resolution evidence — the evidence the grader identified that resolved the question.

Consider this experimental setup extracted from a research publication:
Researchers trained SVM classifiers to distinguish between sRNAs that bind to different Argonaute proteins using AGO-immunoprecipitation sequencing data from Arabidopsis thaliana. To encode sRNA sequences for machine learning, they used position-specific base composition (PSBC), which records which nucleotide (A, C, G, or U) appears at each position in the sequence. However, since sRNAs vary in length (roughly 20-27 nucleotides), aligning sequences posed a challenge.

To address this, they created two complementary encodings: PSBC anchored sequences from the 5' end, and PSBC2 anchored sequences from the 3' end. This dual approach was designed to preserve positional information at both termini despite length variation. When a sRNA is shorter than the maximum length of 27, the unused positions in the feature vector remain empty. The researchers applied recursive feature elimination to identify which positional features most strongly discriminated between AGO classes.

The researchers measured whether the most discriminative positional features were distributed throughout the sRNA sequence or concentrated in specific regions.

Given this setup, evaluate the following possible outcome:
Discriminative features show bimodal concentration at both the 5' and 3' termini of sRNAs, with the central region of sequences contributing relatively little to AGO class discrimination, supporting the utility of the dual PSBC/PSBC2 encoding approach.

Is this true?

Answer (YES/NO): YES